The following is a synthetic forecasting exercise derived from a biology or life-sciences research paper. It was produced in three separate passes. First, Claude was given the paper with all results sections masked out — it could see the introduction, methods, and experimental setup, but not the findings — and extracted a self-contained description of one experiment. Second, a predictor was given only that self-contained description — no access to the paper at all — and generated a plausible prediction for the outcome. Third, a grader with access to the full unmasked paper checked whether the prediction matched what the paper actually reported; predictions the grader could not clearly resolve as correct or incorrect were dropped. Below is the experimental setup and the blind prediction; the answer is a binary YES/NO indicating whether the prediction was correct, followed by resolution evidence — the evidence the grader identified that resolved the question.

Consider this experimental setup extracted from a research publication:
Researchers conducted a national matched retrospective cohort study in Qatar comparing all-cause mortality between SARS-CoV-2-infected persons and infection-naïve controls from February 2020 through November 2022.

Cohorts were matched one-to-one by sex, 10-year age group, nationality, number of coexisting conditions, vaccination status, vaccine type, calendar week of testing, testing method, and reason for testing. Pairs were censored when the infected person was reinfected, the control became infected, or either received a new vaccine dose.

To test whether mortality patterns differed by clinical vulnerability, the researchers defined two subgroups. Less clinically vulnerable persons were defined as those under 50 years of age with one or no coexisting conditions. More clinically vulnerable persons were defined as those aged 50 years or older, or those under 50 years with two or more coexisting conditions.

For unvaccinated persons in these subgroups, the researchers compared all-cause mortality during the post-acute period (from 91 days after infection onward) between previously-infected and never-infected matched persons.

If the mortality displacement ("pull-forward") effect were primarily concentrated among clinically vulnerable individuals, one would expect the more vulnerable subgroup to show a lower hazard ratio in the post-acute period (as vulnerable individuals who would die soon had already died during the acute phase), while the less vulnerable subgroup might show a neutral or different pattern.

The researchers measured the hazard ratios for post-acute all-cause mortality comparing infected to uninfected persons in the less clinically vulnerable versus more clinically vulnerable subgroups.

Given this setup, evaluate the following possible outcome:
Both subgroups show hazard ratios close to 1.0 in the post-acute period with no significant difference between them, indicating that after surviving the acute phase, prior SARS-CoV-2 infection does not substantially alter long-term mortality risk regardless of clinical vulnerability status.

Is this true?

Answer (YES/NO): NO